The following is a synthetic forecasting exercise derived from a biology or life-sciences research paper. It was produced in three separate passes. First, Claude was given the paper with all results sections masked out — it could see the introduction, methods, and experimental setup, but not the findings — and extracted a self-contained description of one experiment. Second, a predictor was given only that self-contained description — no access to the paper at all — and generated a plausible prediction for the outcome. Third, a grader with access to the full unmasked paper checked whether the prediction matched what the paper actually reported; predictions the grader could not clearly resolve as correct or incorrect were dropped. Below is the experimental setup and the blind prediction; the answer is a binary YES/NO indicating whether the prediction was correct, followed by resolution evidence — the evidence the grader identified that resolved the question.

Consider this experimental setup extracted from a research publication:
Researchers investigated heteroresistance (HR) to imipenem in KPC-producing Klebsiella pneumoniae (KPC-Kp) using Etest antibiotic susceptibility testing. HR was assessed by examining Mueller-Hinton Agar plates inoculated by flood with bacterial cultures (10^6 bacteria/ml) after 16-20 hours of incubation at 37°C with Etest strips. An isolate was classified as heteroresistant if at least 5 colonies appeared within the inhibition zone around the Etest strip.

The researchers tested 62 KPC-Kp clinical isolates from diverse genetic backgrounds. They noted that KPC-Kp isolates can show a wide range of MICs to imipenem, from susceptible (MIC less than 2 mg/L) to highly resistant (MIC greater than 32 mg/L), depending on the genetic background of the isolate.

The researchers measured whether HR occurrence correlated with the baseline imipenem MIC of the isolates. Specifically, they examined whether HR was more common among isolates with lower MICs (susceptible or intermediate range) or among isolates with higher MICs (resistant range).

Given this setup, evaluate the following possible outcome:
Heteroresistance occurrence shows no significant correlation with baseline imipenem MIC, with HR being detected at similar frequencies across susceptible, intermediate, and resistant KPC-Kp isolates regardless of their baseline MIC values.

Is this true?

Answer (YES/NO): NO